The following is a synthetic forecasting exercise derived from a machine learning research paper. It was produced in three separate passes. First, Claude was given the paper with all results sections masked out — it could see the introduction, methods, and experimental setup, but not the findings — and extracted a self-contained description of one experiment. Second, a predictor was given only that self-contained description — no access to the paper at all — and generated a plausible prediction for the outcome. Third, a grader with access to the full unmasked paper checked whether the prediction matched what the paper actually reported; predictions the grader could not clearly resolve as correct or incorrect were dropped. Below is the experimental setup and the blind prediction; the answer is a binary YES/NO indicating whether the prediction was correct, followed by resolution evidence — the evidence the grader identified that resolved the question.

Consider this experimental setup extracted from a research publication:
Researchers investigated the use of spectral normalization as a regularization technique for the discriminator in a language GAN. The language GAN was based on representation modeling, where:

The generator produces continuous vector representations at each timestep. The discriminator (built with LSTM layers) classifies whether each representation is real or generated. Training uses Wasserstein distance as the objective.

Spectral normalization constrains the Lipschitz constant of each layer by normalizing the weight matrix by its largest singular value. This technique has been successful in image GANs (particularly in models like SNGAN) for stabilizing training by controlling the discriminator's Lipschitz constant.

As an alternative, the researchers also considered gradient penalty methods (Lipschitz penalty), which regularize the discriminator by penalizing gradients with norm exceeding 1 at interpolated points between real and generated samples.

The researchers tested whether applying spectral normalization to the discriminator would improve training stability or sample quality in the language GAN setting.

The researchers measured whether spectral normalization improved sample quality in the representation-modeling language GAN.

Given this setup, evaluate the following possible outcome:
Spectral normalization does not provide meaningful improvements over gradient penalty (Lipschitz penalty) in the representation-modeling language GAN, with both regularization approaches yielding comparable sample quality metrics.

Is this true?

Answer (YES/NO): NO